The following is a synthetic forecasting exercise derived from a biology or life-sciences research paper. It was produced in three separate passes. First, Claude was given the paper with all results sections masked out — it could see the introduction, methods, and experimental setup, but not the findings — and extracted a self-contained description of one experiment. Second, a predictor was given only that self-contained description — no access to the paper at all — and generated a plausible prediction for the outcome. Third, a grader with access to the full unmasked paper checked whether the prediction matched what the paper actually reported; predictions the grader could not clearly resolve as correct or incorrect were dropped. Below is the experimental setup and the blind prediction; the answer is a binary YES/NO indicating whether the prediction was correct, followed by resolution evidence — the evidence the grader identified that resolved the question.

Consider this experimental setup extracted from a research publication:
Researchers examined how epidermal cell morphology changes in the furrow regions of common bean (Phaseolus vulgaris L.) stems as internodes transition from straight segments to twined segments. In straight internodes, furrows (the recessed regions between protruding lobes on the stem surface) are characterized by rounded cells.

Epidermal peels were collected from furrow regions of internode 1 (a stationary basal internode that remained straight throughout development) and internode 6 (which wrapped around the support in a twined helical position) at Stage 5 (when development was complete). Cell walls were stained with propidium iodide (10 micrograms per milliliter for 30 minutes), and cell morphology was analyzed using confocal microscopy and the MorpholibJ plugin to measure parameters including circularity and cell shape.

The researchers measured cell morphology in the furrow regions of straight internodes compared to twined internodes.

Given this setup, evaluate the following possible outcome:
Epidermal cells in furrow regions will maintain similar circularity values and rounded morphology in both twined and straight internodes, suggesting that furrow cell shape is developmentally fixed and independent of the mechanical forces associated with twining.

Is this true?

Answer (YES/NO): NO